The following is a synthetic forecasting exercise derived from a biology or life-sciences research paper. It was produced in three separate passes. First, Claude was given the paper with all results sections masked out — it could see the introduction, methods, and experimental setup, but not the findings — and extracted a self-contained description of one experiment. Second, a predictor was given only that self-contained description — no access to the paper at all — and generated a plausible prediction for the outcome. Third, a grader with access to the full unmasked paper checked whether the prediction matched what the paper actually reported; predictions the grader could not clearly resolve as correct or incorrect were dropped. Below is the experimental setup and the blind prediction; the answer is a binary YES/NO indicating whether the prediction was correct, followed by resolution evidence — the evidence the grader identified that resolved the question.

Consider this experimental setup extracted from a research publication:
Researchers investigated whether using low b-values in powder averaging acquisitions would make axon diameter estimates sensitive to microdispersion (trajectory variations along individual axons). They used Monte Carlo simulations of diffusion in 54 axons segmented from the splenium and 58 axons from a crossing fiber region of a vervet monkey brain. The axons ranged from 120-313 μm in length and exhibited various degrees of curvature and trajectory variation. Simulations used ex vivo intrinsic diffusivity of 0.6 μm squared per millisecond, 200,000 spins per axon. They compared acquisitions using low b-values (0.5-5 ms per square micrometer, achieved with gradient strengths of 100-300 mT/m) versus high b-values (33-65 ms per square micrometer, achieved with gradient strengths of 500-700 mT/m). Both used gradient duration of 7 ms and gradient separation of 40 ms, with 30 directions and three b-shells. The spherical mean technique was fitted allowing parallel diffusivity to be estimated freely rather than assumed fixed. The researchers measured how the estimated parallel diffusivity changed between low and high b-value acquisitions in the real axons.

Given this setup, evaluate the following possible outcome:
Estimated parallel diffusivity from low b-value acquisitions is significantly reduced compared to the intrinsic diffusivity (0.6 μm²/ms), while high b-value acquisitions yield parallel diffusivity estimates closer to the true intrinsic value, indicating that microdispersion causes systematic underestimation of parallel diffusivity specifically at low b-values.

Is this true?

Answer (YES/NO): NO